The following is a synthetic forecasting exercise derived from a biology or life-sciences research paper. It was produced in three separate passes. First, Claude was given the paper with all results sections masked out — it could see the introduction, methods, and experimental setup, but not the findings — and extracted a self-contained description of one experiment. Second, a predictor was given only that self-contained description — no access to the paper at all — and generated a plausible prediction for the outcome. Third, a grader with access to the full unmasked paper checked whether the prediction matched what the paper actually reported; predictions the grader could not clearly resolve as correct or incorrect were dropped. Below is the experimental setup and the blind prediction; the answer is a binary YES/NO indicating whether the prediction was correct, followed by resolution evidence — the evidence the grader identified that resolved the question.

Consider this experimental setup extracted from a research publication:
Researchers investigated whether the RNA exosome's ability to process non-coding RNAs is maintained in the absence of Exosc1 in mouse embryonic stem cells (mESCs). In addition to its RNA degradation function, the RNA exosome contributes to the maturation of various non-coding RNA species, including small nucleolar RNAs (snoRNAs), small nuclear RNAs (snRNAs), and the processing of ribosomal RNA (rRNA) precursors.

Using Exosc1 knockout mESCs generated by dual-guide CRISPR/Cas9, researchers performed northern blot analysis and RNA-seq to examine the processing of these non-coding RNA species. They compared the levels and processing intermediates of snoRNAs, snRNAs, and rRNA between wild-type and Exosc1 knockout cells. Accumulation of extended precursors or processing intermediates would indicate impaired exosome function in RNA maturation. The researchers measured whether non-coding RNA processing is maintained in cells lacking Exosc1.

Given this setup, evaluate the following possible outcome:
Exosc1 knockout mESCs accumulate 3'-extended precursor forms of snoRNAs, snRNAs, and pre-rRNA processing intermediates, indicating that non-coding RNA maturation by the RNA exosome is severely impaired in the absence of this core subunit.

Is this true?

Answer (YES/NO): NO